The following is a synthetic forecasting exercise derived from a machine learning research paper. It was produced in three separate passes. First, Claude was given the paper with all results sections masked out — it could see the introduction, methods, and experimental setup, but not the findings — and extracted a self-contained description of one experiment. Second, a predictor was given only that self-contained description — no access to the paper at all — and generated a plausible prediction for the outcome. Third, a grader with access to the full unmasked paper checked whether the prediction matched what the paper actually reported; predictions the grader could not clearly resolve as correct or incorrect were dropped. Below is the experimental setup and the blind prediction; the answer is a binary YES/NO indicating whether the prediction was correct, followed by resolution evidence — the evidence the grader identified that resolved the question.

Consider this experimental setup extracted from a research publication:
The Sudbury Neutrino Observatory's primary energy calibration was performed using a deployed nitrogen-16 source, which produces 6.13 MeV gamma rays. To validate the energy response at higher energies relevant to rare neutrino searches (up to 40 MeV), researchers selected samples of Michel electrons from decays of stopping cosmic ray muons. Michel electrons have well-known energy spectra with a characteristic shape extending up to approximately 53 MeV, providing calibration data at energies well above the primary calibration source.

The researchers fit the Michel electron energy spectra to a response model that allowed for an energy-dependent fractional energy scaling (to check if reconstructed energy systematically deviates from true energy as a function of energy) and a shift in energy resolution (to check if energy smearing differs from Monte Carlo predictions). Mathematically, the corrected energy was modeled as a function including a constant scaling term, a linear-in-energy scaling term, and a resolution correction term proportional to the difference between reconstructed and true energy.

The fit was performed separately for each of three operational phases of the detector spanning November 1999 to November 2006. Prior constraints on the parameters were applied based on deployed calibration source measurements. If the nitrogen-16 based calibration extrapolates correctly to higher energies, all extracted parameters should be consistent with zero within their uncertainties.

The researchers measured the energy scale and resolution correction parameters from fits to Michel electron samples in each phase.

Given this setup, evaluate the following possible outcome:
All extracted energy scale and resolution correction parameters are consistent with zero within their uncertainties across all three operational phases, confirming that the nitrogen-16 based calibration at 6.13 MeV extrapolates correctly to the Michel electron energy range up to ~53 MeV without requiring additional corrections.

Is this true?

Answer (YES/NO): YES